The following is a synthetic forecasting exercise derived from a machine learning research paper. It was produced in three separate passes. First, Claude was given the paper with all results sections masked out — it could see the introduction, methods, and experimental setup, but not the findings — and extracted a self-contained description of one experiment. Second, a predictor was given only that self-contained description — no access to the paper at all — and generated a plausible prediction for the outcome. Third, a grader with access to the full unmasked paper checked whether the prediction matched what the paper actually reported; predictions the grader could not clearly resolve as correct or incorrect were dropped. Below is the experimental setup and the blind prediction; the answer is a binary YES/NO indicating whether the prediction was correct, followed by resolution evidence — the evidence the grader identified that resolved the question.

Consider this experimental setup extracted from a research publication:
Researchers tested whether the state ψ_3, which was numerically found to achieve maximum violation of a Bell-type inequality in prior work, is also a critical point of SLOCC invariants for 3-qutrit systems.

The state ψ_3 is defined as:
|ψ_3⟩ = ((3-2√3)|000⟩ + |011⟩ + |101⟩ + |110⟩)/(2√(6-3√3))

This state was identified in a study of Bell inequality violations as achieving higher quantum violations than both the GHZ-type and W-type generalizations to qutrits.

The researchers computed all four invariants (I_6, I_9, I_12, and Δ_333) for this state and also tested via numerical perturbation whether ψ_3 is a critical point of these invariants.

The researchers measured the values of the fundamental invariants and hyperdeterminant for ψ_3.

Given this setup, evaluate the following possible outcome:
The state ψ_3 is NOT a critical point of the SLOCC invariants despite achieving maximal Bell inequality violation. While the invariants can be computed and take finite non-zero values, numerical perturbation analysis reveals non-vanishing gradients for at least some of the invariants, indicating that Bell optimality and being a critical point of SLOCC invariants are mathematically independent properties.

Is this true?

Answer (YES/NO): NO